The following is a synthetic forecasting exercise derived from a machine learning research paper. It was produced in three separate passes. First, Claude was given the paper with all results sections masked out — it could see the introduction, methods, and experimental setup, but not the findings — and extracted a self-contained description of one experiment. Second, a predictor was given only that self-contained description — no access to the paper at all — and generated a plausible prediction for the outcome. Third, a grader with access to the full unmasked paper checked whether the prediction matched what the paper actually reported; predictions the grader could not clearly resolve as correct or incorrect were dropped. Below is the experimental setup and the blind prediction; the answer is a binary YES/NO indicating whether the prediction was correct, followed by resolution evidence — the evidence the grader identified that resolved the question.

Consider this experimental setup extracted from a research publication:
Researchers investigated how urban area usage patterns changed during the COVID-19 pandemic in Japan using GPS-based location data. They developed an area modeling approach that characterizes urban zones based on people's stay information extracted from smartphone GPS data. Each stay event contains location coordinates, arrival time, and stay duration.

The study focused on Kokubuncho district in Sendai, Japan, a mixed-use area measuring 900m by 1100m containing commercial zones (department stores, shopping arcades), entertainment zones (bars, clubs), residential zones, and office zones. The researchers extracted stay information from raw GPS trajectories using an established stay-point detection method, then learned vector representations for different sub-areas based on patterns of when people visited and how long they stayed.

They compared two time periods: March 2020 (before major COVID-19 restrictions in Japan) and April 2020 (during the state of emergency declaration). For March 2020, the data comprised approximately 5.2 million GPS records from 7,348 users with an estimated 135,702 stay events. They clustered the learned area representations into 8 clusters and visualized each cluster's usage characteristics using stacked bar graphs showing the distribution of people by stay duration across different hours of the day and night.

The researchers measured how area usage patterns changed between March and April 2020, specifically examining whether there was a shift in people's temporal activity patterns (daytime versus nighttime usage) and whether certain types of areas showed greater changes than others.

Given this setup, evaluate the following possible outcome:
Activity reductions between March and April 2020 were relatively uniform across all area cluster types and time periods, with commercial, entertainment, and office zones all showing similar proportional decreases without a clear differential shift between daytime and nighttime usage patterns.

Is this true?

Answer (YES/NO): NO